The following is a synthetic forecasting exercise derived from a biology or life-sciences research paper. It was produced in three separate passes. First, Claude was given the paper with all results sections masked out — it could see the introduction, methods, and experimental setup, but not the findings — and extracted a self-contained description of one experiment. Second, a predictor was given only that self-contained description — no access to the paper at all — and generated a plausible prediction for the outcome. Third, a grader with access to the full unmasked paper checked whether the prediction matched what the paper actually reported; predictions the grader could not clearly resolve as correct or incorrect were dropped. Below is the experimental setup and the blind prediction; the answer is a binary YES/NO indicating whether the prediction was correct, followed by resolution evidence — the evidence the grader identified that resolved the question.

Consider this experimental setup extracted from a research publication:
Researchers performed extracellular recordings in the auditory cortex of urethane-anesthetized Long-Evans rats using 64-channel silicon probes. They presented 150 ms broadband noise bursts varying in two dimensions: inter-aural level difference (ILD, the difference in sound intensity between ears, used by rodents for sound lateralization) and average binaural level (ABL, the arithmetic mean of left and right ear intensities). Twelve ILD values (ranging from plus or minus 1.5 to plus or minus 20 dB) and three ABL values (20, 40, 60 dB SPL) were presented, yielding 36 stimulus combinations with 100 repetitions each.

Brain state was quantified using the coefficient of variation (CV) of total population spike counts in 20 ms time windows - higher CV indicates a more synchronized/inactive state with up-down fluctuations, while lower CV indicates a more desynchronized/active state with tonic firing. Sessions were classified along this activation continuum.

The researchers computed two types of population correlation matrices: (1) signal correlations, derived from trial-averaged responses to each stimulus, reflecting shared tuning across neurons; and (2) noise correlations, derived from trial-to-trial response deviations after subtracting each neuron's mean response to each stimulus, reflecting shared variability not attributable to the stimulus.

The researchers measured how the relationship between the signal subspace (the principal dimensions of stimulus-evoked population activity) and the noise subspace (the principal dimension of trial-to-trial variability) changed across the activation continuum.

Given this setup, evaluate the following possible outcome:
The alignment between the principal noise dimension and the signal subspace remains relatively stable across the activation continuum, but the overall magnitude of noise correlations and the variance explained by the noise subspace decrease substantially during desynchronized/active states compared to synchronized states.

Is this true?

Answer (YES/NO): NO